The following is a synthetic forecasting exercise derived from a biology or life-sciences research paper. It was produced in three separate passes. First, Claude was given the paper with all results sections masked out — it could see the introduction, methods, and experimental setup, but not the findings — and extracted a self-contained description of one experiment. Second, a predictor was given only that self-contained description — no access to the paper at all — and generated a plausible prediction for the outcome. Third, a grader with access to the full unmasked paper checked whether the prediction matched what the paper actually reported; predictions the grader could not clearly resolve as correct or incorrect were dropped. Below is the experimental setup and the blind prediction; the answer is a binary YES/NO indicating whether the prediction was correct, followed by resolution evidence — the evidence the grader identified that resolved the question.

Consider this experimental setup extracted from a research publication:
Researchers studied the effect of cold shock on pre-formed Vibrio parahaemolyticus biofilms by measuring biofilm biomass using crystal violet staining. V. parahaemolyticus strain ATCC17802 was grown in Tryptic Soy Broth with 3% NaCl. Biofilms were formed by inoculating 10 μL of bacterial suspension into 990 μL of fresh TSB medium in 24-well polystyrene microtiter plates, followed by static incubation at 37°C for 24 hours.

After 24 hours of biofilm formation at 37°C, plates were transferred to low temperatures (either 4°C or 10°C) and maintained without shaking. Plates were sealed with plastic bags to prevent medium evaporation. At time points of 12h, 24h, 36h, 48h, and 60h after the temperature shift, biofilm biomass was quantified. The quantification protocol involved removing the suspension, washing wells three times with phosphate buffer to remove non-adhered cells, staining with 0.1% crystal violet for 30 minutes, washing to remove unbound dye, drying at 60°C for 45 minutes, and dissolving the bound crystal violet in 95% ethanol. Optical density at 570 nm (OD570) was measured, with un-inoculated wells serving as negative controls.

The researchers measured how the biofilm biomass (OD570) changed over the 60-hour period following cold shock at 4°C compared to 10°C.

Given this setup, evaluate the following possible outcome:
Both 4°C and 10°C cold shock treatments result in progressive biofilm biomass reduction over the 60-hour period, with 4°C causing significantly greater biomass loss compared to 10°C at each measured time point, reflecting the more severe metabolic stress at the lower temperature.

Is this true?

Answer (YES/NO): NO